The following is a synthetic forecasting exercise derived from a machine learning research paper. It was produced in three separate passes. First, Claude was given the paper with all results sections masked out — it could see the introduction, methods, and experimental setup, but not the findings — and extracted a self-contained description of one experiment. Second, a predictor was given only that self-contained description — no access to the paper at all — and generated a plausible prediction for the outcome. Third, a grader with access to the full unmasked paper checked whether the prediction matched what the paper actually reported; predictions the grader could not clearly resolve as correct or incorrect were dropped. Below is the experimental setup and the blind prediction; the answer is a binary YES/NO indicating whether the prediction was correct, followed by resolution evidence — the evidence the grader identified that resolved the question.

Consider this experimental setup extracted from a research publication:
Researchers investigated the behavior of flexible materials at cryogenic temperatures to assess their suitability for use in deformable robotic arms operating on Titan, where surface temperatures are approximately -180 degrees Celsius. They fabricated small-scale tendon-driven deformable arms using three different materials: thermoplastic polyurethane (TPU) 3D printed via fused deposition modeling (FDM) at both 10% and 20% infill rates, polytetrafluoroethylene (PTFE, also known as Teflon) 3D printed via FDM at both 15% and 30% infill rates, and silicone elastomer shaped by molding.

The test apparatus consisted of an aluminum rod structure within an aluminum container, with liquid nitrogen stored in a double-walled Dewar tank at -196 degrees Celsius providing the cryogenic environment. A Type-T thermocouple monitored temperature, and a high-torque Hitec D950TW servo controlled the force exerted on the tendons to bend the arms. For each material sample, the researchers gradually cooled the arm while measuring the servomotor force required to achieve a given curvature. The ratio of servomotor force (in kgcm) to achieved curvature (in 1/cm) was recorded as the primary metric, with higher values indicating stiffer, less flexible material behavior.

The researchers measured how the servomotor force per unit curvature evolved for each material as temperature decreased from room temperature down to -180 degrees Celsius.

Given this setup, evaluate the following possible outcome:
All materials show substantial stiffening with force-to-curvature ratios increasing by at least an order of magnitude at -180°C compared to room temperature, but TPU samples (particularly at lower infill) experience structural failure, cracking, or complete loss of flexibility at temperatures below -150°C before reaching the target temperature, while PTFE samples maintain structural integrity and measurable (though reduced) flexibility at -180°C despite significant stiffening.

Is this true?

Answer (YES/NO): NO